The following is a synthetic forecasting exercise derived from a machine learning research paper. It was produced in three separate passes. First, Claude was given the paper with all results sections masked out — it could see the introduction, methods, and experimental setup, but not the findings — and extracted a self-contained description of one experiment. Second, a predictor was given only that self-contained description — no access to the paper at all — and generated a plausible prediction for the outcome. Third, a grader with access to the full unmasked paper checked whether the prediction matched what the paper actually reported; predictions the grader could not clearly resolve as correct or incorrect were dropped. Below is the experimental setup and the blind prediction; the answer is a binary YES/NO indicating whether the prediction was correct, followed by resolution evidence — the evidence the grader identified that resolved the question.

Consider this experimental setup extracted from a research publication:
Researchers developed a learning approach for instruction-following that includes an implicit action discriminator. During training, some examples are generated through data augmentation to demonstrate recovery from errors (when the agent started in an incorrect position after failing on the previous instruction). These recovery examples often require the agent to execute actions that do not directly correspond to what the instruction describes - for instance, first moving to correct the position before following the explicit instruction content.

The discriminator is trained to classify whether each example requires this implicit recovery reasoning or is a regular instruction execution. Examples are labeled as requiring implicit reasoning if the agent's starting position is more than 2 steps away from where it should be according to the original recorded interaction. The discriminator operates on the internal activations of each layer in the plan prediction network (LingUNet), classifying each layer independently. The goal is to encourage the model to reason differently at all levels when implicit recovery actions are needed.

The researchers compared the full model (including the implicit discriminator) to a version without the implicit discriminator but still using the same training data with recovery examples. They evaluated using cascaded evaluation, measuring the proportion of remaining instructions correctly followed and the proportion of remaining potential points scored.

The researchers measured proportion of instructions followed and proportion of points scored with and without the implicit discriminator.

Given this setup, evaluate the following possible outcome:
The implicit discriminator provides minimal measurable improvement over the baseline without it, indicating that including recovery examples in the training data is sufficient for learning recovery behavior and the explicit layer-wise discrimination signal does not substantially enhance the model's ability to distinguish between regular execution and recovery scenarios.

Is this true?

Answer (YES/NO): NO